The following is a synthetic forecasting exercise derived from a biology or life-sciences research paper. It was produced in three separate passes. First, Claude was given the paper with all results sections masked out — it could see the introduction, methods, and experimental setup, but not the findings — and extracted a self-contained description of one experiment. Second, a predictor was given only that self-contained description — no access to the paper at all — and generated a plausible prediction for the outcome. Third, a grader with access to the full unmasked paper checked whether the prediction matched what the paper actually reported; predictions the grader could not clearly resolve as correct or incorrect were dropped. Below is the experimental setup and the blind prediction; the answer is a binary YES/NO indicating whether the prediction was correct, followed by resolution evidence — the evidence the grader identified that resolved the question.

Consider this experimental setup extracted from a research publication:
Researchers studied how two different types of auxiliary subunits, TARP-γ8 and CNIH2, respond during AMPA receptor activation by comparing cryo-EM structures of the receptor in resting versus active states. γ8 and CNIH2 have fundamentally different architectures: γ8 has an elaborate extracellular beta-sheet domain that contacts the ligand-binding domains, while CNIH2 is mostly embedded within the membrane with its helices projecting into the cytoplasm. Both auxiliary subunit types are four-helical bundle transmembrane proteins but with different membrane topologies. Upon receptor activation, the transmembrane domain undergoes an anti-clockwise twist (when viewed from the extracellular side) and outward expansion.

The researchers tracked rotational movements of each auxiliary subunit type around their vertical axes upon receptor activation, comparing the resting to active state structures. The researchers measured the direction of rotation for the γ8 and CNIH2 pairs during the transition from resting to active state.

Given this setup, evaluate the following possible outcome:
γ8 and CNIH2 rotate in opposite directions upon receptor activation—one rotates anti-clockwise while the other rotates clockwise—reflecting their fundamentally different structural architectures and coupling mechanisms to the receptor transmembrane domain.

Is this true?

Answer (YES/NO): YES